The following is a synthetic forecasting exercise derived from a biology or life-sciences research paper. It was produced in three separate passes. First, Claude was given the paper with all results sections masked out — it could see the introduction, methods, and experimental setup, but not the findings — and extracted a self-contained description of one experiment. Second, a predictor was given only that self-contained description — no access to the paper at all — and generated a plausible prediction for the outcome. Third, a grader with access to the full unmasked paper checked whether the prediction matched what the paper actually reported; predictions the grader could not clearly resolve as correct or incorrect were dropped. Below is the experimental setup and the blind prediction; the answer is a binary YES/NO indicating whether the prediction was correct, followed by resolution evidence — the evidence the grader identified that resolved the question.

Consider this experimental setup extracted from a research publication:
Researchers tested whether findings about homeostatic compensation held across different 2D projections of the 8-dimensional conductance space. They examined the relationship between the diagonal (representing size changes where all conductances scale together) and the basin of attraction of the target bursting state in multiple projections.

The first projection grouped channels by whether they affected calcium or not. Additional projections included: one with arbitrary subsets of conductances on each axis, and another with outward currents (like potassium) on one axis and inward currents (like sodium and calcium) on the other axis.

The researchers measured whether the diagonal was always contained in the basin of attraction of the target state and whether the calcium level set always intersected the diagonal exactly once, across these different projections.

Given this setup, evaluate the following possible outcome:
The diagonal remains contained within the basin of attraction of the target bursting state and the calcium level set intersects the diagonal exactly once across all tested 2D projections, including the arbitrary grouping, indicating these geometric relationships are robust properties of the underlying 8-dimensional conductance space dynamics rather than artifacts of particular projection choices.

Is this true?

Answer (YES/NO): YES